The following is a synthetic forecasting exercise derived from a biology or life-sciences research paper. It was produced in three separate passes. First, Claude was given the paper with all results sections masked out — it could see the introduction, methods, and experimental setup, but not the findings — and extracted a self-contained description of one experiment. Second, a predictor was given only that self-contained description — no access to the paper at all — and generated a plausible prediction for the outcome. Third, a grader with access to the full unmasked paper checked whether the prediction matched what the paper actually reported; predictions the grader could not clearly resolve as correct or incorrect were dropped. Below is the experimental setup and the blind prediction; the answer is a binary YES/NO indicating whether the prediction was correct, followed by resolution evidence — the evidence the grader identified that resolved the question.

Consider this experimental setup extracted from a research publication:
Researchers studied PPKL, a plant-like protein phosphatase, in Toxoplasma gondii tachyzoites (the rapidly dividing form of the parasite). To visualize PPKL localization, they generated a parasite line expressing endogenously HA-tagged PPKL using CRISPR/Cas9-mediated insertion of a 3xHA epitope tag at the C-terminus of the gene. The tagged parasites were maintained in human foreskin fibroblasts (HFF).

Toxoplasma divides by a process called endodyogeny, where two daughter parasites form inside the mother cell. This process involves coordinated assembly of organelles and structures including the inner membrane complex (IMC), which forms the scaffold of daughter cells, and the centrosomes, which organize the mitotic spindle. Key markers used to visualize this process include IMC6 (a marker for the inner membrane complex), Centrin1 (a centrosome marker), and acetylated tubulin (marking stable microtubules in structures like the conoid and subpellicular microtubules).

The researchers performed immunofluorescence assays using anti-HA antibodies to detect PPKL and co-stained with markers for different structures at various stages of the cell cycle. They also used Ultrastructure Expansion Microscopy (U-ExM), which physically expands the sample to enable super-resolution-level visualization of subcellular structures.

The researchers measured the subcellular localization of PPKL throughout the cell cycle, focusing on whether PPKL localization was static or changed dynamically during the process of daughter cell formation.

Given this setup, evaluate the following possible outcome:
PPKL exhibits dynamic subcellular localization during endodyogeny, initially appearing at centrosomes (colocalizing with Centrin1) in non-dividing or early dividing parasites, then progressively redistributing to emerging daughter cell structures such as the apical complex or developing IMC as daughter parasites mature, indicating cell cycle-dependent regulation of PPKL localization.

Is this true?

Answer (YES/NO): NO